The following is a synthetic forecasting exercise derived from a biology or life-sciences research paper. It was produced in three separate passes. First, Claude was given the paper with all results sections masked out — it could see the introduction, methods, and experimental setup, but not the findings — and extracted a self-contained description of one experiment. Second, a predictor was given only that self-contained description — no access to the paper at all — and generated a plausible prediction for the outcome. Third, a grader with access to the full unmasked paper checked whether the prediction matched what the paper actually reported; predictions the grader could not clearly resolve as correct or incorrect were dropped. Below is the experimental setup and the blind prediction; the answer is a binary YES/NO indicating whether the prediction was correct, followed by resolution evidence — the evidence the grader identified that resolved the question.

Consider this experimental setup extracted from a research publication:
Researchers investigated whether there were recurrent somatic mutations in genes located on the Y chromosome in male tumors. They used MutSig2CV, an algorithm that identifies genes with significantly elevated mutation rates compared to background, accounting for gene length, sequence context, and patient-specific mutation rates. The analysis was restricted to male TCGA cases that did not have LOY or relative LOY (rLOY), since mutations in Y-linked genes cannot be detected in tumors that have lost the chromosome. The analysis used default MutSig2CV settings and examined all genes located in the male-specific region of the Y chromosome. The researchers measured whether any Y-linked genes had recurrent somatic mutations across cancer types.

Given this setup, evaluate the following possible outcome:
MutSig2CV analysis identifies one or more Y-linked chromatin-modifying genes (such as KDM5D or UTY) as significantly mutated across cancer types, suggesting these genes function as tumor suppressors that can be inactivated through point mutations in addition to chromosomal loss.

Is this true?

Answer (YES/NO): NO